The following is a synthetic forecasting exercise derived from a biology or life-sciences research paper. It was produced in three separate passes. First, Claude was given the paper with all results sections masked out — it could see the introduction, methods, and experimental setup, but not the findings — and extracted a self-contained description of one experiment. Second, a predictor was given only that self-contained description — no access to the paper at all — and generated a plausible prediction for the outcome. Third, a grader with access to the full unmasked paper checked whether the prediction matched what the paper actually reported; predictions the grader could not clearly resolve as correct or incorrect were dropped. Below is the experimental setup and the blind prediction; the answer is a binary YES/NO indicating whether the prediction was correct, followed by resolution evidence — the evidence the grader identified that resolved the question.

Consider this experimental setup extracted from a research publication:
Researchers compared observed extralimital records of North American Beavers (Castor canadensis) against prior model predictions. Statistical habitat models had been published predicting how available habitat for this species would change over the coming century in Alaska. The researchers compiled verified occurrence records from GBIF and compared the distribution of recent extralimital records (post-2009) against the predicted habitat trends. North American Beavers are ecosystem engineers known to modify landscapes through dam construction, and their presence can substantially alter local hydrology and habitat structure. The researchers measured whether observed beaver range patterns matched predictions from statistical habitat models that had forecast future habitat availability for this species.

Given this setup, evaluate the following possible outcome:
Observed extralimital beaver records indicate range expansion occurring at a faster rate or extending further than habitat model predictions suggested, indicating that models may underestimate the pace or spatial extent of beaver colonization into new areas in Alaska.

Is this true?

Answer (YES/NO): NO